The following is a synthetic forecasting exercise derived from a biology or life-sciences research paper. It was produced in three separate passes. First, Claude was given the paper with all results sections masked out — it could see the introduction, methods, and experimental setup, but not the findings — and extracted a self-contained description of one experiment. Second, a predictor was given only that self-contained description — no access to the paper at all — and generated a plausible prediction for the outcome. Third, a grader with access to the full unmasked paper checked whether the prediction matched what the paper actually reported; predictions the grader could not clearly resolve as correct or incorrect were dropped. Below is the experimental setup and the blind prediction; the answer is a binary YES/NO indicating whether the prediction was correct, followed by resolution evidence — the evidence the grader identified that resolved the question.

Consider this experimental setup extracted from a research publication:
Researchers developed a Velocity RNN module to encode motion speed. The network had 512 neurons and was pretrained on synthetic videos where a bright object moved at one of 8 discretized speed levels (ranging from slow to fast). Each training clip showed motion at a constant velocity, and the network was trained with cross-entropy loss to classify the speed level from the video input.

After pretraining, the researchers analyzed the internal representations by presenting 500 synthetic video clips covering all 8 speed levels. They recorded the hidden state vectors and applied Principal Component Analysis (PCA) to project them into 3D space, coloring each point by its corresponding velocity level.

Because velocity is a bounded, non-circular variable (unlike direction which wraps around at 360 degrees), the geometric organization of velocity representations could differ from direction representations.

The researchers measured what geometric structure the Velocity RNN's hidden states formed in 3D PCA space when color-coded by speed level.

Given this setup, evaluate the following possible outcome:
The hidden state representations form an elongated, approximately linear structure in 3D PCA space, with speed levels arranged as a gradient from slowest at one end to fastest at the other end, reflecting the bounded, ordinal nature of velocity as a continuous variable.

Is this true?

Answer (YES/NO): NO